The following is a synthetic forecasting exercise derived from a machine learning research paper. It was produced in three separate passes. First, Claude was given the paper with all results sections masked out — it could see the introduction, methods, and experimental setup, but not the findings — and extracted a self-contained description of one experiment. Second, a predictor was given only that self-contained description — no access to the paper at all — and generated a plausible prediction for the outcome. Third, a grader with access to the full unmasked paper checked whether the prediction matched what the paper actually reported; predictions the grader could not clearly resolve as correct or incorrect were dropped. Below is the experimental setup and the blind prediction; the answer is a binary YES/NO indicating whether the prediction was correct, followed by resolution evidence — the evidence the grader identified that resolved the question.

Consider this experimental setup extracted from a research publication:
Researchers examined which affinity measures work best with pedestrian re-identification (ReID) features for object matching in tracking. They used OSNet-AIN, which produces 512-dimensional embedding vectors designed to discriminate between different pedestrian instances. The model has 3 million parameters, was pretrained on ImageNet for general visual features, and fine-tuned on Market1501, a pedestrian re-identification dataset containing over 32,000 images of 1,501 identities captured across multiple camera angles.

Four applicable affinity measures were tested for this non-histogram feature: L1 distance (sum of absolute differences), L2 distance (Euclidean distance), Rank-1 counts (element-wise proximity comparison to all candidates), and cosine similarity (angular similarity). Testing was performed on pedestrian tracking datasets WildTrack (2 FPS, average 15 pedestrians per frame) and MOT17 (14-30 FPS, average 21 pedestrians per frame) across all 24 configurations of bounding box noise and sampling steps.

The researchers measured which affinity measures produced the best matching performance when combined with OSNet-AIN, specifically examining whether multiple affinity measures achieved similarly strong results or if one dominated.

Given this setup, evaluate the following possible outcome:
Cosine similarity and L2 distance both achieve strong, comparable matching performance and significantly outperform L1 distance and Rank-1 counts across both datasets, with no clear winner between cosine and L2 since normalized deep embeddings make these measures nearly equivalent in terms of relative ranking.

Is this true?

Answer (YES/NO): NO